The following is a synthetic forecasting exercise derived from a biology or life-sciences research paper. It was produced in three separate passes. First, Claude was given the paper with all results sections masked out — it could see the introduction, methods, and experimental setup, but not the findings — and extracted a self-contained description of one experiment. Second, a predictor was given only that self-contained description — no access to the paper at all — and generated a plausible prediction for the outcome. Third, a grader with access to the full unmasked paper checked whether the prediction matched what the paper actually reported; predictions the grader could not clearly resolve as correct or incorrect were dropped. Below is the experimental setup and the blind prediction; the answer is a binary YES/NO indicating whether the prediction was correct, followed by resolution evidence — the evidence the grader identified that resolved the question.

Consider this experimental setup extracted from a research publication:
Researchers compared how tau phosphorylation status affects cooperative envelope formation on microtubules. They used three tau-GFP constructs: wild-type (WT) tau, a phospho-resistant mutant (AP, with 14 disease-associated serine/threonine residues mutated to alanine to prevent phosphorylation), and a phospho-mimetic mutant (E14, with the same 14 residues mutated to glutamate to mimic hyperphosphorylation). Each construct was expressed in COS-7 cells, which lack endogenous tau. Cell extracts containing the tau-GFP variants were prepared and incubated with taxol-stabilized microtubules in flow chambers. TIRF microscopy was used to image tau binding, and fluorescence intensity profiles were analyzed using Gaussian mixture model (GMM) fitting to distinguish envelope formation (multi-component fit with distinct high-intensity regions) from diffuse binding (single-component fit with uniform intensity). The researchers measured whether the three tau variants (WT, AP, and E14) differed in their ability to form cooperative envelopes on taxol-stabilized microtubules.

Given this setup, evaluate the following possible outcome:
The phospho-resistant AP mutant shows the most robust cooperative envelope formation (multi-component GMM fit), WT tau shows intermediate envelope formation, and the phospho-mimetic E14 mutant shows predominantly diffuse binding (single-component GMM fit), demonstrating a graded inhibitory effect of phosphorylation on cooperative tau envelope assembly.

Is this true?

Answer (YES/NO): NO